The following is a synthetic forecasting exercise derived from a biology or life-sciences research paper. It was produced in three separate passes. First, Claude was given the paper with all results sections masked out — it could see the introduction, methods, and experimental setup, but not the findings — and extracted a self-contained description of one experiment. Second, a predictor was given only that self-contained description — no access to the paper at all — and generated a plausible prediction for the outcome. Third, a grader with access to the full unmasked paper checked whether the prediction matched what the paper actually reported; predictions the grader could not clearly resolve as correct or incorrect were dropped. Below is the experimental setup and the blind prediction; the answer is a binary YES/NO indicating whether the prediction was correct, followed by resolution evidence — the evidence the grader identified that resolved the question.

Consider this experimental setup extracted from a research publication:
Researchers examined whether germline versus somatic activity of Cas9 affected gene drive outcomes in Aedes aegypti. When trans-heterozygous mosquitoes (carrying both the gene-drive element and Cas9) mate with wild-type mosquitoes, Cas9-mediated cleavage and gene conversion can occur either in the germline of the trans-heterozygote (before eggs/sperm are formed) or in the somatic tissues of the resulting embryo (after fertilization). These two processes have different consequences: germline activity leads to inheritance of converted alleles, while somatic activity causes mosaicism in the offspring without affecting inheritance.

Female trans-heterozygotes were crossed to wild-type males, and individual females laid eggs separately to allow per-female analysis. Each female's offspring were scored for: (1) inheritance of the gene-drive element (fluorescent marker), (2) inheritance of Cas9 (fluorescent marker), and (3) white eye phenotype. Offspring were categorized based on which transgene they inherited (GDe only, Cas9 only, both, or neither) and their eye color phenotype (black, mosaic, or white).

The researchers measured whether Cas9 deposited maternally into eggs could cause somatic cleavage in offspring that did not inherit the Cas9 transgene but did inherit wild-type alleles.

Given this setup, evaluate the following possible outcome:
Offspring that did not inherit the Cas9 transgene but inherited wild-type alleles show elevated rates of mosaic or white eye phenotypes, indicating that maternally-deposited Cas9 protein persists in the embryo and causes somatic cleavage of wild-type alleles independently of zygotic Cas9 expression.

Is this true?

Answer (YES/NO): NO